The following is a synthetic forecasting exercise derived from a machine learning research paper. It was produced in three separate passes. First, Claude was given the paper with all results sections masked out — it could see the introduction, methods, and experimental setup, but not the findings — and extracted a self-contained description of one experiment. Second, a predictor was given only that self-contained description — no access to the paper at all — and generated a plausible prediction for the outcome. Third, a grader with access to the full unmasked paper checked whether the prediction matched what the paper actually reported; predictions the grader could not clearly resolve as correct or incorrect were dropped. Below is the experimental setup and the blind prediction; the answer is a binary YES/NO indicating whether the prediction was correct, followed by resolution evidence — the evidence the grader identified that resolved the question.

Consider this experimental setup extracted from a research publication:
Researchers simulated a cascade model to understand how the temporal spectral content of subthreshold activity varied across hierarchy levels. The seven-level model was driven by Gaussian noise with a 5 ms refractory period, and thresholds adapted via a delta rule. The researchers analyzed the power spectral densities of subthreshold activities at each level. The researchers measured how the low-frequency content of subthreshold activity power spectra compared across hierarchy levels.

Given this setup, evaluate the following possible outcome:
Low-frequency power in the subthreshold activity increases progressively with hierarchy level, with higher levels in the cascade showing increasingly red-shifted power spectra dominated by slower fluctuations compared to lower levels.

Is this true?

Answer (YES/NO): YES